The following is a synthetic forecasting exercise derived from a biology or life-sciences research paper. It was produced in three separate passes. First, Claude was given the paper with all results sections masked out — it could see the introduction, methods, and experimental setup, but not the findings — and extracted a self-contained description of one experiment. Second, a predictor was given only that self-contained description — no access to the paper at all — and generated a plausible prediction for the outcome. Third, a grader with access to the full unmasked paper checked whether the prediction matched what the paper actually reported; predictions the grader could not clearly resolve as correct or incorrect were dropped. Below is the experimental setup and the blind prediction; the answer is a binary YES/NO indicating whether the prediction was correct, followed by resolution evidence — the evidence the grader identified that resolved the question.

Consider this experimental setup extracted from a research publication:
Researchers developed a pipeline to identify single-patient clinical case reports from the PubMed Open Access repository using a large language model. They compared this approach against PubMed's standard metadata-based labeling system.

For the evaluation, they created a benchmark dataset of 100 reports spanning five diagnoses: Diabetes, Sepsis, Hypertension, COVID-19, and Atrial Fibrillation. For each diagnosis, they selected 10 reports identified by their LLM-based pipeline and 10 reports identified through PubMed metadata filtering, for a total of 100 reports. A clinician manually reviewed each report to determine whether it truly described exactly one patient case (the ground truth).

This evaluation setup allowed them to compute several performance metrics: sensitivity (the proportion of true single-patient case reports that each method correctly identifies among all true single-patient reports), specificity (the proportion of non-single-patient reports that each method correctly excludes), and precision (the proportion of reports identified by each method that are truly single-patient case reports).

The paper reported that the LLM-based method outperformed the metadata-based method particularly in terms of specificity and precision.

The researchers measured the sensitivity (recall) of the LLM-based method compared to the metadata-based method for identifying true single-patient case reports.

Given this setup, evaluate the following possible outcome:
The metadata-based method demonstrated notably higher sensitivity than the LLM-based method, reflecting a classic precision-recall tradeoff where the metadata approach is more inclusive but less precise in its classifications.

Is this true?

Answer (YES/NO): NO